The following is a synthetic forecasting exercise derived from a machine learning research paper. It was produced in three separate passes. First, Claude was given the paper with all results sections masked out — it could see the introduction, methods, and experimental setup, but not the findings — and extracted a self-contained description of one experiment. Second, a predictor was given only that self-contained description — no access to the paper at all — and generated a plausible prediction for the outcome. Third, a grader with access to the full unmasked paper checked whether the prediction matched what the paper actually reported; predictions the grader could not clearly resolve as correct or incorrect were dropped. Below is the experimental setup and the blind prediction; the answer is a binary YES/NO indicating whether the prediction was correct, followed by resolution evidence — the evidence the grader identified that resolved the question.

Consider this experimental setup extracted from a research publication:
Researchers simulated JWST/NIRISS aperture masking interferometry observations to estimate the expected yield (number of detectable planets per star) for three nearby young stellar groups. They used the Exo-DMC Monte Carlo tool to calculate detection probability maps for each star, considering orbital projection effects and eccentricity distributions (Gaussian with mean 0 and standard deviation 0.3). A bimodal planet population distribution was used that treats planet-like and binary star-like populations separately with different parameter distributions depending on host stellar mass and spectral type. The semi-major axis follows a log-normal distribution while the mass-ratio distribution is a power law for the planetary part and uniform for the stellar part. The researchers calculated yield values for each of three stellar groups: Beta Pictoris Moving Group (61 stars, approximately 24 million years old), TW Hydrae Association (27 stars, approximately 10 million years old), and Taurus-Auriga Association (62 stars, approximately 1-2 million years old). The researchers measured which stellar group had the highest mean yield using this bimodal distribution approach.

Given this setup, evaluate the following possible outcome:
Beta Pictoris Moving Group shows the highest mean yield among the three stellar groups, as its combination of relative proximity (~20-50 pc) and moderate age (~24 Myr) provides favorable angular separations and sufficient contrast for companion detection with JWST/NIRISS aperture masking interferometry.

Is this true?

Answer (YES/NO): NO